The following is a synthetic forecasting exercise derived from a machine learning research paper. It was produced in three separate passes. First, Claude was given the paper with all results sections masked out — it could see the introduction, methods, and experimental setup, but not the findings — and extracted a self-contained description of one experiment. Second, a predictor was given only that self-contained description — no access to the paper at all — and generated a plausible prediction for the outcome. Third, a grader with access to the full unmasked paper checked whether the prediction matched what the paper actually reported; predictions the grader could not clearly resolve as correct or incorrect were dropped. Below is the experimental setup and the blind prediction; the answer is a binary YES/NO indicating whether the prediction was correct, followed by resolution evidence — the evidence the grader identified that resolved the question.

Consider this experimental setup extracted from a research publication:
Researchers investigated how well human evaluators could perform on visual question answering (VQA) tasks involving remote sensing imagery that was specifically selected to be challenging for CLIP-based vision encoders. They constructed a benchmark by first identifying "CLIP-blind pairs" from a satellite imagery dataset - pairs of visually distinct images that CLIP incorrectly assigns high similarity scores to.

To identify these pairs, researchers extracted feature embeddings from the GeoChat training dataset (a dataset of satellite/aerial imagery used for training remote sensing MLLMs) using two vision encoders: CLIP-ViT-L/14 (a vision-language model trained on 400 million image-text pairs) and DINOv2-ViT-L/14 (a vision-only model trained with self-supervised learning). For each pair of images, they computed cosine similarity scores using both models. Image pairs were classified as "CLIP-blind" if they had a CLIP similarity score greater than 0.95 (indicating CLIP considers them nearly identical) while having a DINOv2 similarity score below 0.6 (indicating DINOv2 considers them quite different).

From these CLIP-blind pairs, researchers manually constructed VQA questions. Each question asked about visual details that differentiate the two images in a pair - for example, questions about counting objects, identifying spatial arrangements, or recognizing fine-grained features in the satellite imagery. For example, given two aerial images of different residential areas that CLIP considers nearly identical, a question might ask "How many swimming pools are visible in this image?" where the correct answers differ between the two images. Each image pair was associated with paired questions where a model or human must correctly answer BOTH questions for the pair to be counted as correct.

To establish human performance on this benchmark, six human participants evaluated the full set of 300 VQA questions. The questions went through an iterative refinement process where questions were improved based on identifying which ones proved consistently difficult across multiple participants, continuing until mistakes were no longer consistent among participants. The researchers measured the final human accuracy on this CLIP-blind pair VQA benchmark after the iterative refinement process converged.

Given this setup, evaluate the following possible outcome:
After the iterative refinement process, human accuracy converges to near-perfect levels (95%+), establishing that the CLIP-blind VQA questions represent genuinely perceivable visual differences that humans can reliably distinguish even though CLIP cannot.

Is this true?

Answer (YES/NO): NO